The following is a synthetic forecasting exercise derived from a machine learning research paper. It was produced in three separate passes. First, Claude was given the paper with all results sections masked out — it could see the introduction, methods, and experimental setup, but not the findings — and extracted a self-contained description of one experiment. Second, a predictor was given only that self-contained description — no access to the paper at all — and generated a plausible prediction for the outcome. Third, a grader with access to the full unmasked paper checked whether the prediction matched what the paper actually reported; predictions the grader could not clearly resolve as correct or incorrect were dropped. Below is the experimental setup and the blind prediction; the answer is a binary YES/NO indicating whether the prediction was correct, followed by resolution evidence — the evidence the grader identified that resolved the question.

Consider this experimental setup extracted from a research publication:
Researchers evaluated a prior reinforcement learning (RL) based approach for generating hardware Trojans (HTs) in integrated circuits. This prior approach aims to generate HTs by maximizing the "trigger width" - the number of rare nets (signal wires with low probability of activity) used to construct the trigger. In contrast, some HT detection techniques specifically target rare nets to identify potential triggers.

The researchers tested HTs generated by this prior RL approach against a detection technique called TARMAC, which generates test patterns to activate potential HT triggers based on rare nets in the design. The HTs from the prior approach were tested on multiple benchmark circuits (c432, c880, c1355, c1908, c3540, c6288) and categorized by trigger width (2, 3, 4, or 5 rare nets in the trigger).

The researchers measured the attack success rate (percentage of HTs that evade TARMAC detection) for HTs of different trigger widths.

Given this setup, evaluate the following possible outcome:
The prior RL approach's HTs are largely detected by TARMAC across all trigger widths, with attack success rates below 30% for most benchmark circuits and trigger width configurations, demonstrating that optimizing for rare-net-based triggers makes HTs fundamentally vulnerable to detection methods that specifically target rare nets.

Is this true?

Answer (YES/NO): YES